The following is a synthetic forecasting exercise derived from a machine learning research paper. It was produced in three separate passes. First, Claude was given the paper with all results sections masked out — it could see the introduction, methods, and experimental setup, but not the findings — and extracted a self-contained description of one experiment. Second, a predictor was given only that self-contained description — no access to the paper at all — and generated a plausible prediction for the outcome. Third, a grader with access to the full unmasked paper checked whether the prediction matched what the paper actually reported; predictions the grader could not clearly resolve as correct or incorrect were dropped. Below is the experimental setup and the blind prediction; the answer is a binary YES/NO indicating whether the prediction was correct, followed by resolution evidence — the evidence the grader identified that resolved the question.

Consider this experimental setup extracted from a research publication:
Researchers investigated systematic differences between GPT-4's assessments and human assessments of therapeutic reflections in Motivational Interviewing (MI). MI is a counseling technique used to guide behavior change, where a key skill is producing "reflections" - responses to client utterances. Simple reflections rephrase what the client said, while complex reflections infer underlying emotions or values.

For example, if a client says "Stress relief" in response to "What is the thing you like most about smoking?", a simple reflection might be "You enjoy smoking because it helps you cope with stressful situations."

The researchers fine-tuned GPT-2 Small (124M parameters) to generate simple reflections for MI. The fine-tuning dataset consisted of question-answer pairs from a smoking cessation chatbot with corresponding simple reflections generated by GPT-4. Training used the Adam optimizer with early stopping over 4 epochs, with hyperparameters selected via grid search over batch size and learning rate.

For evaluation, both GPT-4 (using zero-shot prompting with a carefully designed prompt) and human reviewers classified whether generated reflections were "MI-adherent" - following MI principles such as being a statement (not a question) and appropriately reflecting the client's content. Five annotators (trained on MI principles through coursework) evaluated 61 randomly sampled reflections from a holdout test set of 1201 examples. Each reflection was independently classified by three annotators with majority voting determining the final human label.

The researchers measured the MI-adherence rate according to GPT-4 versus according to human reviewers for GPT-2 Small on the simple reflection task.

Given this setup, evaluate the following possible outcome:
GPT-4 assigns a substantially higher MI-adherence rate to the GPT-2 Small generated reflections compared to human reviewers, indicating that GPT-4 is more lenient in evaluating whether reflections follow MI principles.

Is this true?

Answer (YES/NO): NO